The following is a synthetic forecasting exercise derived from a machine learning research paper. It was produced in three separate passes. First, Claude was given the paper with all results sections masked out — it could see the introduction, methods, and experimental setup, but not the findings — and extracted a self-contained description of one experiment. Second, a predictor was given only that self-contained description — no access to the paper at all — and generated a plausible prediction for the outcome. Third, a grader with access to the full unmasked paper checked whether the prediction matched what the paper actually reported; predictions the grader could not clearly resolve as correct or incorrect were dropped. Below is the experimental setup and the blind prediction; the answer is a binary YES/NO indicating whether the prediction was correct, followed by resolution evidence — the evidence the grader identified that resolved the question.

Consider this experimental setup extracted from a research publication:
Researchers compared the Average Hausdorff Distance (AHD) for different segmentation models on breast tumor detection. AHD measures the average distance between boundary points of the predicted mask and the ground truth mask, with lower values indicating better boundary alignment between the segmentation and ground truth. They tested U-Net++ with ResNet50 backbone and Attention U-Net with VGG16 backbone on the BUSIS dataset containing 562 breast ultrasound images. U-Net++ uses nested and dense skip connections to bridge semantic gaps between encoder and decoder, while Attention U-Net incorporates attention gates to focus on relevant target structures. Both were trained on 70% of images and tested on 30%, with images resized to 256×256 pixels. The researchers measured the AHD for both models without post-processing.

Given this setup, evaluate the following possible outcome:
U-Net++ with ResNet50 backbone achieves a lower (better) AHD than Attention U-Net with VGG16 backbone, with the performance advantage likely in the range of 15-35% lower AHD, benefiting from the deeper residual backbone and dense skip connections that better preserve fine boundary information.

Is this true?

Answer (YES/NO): NO